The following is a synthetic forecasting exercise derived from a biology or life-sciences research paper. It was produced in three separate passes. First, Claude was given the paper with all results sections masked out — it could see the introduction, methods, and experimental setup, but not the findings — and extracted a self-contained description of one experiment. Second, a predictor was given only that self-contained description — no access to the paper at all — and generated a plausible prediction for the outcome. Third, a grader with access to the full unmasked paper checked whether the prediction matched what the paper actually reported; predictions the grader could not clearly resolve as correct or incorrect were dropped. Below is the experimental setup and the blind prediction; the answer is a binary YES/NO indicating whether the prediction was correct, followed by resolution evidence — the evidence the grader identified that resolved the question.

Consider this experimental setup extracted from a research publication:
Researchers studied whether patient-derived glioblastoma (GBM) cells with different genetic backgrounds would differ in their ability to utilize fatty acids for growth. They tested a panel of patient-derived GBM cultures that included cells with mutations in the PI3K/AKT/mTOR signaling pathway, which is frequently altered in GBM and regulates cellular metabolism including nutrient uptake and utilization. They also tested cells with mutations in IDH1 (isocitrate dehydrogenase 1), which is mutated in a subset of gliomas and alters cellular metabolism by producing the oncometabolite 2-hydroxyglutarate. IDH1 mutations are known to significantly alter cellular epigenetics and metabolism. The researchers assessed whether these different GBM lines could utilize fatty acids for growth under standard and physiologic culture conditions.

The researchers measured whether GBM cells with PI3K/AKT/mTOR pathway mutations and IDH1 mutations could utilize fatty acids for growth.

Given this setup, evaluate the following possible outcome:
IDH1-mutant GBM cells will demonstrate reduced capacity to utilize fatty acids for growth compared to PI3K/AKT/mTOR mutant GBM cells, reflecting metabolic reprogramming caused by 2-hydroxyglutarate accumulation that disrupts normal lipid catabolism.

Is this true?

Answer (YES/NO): NO